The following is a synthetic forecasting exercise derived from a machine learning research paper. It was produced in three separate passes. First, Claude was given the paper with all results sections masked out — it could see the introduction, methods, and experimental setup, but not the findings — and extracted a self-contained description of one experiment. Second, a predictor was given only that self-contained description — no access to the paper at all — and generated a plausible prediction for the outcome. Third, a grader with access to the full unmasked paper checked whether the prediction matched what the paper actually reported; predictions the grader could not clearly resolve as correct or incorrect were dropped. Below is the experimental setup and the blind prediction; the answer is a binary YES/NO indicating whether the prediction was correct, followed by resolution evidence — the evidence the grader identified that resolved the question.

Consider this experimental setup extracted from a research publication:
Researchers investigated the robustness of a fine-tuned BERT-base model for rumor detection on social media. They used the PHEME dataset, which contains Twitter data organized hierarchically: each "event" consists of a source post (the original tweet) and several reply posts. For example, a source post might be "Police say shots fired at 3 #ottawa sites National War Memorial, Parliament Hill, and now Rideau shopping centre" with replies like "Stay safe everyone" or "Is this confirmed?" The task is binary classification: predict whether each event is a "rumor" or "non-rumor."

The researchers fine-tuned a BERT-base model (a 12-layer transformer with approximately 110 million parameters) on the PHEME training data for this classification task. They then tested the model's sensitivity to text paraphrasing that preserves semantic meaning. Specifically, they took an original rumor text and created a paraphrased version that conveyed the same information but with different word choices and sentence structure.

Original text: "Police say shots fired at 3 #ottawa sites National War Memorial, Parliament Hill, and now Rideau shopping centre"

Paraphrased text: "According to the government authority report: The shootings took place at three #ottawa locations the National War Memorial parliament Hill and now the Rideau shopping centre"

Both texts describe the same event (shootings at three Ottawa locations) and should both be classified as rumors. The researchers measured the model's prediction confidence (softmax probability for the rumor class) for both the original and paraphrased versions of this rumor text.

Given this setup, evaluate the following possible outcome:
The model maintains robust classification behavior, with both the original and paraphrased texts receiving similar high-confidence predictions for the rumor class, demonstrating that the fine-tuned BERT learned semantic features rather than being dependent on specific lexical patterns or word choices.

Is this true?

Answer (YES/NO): NO